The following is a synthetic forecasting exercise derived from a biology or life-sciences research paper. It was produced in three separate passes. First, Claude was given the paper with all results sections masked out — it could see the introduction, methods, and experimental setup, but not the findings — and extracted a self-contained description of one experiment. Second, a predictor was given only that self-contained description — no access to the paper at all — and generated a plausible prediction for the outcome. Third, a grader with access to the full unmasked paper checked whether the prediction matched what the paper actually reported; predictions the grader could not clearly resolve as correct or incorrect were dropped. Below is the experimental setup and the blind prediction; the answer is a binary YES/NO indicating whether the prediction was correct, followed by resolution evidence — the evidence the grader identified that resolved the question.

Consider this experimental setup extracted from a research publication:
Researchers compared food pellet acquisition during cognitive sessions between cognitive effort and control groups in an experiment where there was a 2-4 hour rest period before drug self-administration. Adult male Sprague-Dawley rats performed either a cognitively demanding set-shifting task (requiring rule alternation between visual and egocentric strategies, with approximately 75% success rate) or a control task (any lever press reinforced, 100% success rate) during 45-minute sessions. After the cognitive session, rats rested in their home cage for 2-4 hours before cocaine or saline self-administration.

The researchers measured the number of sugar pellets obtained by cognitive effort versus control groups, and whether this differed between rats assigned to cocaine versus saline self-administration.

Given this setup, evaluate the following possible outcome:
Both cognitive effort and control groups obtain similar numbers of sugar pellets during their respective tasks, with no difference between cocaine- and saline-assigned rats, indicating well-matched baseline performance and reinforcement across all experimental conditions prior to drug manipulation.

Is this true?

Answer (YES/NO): NO